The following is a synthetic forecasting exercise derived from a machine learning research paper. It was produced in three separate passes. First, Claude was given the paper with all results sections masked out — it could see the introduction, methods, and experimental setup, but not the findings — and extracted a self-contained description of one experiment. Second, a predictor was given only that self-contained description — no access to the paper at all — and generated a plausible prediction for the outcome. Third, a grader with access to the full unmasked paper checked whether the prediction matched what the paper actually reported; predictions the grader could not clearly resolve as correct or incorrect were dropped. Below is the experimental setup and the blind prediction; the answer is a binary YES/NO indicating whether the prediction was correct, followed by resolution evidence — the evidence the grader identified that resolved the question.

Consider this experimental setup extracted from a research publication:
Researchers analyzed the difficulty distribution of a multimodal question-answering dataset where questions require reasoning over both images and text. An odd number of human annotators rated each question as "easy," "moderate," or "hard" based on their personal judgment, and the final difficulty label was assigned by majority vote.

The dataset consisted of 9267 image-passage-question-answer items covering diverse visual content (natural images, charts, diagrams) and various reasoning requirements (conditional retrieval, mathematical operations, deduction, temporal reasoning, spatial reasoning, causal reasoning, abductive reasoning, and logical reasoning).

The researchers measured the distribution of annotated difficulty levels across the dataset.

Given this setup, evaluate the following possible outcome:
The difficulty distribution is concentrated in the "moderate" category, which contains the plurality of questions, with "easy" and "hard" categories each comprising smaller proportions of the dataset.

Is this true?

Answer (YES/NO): NO